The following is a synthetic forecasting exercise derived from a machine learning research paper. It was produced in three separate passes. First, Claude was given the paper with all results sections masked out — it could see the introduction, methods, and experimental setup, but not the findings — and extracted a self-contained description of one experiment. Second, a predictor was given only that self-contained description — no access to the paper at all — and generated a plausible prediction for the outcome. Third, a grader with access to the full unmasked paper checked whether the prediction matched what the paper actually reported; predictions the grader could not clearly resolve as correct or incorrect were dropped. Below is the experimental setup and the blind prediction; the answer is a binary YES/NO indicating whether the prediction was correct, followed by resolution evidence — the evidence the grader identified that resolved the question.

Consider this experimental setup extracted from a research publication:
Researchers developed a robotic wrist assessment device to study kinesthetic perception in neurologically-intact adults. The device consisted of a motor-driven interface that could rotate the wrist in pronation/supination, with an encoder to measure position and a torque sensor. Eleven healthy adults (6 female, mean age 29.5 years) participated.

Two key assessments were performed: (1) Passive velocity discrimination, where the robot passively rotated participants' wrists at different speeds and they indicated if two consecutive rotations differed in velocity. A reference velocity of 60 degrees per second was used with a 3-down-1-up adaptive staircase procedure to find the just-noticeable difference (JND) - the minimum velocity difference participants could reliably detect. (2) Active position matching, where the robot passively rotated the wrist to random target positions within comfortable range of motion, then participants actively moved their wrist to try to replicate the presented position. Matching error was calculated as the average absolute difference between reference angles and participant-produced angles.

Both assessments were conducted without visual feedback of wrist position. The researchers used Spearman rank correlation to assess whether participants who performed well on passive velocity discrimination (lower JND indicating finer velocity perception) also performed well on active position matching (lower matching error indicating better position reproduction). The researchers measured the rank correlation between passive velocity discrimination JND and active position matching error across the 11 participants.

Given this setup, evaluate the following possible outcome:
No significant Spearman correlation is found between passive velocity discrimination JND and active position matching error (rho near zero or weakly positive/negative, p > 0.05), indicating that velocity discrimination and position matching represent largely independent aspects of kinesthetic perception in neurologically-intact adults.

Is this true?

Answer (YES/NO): NO